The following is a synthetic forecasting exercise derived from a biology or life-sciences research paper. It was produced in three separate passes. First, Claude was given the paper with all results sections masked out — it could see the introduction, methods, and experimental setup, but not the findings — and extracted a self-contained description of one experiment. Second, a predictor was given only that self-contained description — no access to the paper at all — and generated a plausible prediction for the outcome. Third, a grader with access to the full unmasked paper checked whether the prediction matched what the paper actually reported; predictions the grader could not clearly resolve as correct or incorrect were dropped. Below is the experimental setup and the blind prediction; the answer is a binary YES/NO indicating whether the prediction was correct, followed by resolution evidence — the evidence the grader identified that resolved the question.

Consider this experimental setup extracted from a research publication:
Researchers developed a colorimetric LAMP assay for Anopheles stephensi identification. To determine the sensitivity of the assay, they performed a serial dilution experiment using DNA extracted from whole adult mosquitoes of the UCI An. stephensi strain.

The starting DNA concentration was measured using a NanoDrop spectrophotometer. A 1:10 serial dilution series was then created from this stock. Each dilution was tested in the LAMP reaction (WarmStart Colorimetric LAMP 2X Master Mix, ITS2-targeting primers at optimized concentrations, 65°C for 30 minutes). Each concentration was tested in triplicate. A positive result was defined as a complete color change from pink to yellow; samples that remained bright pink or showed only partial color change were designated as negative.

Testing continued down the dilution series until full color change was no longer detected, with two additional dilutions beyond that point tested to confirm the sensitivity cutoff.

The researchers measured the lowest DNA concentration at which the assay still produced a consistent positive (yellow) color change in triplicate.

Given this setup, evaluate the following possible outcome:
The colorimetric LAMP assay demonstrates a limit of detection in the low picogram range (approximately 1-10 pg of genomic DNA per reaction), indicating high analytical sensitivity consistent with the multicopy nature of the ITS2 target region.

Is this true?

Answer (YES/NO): NO